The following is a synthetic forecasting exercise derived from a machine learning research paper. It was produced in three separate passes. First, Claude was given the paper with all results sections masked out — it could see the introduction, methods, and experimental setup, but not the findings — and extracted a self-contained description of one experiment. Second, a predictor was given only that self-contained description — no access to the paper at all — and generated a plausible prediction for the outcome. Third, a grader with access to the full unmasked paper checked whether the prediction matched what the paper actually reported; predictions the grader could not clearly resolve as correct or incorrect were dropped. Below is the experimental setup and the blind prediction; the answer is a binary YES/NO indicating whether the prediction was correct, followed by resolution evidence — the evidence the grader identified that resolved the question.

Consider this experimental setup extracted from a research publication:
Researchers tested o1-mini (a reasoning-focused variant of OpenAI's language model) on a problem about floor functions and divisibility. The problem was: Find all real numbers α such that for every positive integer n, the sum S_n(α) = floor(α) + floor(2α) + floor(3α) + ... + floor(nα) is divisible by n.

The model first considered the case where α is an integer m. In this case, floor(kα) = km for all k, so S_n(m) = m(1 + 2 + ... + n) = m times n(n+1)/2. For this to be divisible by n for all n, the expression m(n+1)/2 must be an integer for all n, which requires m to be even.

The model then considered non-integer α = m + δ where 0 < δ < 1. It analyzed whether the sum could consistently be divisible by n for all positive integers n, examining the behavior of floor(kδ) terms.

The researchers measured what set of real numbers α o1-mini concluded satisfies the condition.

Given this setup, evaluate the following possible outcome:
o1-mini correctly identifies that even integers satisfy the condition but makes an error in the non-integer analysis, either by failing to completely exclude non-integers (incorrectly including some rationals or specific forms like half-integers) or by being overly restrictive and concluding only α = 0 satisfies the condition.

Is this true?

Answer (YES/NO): NO